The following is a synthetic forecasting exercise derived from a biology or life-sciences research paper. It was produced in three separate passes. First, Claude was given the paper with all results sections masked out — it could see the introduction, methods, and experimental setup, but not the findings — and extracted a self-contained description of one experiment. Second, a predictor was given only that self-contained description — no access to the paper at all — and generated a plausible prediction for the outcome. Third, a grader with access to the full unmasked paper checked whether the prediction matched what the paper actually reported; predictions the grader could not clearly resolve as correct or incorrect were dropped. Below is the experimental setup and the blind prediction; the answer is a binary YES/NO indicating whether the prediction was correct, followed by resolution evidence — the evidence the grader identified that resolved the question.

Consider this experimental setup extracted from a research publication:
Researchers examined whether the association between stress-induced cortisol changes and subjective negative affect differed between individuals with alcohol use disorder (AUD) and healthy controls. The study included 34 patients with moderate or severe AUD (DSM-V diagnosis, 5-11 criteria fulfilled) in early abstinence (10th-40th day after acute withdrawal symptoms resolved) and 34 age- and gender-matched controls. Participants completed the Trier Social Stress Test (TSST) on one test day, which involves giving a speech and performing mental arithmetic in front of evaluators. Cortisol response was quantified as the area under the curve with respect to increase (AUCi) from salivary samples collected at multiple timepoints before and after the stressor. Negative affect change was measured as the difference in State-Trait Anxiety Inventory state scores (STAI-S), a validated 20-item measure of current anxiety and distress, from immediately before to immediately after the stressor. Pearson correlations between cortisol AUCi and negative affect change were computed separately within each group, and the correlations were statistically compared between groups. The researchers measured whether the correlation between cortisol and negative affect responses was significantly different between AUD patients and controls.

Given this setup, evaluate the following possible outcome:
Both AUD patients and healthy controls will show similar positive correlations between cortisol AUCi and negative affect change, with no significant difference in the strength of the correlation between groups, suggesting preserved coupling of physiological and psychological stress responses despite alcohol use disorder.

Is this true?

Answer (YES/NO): NO